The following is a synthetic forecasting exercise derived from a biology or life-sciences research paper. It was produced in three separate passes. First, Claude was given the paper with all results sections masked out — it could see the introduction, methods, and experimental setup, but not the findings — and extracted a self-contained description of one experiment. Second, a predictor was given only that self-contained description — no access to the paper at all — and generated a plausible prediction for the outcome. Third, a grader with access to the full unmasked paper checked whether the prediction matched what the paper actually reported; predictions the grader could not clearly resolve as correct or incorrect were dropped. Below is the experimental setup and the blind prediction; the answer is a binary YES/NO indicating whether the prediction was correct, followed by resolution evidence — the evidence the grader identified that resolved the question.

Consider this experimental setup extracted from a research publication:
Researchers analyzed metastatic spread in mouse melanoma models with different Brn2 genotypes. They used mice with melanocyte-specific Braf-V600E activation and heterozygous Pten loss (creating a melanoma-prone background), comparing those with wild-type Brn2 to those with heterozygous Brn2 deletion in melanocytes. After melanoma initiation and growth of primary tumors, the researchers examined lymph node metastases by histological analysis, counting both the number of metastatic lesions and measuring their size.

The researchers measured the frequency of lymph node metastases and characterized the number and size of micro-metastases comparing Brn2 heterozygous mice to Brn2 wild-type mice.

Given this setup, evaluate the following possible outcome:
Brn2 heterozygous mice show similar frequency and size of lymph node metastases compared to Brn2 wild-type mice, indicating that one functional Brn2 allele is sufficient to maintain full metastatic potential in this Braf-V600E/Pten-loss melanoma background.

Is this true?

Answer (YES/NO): NO